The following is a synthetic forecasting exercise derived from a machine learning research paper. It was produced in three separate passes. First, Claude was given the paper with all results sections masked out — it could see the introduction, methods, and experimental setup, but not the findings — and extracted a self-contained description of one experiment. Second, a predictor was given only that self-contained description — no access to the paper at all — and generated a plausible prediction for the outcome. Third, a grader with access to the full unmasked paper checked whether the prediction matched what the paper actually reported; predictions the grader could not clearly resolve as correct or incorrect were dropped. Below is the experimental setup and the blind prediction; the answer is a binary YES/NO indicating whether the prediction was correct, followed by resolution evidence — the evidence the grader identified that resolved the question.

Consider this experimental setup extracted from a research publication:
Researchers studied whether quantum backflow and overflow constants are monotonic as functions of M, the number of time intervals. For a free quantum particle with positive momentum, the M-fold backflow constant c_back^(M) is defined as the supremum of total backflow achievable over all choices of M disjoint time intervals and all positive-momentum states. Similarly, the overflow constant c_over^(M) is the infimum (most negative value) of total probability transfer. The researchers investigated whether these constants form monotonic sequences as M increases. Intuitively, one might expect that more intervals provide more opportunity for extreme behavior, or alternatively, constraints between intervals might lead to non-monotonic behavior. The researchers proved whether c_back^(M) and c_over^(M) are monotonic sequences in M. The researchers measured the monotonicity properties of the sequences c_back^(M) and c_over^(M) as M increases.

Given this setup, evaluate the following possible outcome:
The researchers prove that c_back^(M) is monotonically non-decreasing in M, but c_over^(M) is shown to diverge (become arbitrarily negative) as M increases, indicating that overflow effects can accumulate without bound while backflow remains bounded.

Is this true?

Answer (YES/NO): NO